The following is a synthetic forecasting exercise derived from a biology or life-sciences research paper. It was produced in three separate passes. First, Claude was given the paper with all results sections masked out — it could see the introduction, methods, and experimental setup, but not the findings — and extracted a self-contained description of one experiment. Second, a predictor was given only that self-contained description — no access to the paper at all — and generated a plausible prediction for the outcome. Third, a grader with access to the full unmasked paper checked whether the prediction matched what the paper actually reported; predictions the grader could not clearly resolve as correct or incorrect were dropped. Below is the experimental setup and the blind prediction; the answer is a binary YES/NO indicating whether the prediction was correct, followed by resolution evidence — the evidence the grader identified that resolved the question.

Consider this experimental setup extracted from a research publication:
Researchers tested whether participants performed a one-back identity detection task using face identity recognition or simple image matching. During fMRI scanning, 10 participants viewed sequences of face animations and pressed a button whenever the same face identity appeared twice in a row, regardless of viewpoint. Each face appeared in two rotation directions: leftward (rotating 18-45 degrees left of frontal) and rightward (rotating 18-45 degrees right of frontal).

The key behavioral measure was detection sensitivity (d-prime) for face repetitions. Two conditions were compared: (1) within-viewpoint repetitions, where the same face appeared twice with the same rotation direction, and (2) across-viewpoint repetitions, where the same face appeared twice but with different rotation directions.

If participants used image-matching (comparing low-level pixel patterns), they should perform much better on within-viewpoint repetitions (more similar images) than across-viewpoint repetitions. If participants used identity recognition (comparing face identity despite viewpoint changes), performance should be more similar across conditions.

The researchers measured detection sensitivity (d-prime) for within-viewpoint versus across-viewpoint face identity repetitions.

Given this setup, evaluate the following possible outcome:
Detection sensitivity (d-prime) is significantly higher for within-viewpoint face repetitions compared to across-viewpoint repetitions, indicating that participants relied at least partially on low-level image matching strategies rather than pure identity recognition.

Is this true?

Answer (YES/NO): NO